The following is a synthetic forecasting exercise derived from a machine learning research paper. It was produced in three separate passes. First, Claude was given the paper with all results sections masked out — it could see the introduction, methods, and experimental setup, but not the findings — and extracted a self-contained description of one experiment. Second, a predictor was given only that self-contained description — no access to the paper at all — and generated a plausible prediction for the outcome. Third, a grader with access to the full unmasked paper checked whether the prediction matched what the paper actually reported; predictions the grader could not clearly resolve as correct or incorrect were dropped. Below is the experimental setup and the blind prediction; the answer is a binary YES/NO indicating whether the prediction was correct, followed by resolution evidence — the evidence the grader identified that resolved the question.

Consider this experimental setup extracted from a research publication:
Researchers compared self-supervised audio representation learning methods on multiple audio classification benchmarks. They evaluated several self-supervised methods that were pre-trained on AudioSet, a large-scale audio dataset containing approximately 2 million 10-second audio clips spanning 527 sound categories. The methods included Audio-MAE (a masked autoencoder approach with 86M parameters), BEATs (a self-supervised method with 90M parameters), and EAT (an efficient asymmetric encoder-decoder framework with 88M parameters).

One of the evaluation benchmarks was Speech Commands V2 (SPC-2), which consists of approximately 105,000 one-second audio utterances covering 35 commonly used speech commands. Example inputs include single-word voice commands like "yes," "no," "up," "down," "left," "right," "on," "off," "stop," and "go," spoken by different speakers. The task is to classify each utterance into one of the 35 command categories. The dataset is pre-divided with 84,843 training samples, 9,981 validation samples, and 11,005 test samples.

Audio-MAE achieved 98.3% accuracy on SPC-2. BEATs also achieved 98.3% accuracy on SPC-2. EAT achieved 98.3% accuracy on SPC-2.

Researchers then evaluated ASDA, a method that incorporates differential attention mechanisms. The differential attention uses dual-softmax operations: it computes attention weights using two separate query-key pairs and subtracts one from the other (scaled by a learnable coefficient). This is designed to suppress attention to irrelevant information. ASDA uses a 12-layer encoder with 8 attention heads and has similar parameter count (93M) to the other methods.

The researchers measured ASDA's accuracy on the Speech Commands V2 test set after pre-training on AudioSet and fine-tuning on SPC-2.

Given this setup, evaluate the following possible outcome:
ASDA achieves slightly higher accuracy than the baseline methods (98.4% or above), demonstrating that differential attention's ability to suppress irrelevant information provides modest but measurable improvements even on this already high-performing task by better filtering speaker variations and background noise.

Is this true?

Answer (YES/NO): NO